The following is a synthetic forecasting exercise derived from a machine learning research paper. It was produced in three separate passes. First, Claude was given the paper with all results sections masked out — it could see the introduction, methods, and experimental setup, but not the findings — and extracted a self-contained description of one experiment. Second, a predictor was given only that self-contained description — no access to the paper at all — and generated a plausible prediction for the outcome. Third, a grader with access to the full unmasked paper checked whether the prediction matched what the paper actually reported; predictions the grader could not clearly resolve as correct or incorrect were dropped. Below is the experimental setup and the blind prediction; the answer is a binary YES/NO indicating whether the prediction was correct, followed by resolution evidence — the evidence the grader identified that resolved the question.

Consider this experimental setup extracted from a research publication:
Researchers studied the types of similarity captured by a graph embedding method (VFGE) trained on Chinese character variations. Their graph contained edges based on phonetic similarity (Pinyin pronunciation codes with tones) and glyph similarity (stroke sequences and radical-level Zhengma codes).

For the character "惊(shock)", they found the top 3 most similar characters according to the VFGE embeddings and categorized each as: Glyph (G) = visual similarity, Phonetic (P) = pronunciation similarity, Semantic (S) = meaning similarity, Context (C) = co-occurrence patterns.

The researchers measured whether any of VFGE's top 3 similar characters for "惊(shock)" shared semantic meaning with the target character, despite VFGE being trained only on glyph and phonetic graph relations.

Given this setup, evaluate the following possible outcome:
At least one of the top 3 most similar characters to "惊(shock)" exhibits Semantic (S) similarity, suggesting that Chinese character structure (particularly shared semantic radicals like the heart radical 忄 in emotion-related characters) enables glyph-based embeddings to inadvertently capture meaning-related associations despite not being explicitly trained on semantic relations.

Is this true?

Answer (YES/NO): NO